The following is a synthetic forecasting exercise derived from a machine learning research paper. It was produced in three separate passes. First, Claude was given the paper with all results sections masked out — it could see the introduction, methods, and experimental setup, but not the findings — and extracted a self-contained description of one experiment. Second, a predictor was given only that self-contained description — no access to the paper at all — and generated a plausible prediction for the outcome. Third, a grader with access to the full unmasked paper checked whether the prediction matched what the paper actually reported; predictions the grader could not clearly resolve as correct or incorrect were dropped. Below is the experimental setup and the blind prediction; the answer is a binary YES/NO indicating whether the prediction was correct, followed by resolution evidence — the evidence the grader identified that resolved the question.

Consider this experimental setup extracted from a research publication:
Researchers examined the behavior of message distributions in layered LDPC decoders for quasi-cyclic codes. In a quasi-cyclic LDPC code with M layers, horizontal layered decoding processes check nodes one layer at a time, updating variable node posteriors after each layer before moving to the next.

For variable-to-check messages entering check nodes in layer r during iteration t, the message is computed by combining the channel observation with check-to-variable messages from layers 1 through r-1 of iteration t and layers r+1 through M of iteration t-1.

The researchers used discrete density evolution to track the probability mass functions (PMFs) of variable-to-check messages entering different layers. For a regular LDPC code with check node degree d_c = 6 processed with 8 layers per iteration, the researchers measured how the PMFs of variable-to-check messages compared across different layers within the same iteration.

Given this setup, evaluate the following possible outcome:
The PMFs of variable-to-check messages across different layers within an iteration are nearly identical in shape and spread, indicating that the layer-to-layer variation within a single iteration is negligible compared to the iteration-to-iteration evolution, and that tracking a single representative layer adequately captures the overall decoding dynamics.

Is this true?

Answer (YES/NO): NO